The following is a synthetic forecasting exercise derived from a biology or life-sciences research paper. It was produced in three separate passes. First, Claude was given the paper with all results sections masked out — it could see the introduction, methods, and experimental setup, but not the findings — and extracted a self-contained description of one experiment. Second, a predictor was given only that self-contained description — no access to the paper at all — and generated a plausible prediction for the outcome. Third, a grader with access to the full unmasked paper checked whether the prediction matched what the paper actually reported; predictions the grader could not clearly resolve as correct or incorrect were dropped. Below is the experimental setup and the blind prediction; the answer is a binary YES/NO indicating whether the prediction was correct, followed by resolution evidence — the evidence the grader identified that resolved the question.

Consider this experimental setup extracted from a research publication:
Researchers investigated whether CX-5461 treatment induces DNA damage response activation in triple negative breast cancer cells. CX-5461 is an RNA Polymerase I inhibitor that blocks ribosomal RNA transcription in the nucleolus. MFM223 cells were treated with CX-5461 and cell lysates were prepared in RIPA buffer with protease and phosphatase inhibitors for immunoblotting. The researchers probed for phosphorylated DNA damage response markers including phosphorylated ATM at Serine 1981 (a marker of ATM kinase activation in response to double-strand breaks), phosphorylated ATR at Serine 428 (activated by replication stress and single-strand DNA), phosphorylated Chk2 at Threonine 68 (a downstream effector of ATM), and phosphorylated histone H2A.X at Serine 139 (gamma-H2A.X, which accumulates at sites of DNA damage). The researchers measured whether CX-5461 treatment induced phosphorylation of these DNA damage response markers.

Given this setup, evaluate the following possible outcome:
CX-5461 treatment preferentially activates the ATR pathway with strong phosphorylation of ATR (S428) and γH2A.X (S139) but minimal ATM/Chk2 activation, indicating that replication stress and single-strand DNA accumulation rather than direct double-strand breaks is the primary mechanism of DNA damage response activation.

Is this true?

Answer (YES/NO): NO